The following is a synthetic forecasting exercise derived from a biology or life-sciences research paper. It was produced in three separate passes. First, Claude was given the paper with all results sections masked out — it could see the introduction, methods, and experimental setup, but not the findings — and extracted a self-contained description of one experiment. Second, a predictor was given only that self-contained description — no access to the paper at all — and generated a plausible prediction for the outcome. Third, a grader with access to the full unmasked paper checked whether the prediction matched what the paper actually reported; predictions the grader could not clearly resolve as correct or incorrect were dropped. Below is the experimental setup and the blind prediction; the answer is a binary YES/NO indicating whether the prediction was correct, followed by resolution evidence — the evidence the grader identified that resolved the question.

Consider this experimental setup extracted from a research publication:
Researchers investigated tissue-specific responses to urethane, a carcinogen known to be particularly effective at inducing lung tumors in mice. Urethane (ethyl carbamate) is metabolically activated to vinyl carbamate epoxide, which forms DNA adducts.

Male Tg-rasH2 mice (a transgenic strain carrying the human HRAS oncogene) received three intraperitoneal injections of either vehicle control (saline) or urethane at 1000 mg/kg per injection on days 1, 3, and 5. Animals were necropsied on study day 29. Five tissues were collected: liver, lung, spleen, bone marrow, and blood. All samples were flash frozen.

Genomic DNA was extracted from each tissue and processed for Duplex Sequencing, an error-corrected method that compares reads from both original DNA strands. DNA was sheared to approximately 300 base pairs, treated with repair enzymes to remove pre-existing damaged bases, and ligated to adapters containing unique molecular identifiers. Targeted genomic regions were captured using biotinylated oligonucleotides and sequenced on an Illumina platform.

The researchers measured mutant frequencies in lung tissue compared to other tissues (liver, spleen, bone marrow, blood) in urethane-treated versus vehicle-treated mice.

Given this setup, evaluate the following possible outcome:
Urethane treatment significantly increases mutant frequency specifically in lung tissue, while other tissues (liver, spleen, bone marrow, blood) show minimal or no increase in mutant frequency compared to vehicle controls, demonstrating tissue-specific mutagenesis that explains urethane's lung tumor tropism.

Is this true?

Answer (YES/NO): NO